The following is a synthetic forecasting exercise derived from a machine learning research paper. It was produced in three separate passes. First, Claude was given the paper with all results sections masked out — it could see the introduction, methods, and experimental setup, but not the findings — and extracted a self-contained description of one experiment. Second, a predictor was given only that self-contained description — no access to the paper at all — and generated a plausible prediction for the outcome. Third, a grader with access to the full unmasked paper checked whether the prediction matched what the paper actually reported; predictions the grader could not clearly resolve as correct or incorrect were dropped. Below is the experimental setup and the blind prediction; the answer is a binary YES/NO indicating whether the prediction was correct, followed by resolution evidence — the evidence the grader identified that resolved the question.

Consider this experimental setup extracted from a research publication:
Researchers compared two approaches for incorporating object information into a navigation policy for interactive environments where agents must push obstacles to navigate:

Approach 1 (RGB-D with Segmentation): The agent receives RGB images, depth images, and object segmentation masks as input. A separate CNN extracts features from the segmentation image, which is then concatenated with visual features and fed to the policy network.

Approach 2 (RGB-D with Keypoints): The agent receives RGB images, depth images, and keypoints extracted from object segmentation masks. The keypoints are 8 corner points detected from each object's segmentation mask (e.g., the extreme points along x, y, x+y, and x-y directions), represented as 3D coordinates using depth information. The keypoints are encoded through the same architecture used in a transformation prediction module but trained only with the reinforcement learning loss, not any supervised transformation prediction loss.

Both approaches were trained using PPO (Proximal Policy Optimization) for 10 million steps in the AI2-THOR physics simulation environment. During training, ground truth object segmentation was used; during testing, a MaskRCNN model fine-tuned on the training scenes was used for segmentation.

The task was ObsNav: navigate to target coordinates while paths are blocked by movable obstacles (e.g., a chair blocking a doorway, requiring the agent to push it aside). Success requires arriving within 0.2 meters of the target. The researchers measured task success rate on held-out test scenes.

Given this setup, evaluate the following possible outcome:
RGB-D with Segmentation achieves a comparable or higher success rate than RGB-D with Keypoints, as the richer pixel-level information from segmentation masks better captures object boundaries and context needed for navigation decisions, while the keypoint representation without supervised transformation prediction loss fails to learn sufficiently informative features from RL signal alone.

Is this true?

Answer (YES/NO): NO